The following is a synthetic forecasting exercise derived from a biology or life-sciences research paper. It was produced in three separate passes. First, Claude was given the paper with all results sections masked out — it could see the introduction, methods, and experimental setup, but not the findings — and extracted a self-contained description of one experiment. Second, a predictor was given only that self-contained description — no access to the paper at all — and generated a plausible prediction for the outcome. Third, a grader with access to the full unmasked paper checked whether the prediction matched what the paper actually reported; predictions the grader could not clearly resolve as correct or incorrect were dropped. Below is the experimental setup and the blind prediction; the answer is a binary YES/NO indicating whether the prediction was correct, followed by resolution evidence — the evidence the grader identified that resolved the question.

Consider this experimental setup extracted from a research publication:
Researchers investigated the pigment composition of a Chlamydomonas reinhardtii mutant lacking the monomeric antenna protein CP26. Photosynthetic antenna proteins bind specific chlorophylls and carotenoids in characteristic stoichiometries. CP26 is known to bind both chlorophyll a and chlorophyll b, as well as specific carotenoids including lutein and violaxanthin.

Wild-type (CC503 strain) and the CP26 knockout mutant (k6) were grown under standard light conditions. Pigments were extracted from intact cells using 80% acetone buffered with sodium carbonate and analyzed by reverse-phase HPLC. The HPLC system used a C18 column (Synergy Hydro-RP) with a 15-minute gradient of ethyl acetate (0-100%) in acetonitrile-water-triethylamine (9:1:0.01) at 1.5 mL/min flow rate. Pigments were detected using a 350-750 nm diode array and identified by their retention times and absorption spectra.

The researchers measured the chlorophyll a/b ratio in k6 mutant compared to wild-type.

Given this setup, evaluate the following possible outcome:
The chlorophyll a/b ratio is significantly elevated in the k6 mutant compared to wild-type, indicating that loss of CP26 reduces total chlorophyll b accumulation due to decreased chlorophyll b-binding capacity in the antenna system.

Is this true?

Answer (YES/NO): NO